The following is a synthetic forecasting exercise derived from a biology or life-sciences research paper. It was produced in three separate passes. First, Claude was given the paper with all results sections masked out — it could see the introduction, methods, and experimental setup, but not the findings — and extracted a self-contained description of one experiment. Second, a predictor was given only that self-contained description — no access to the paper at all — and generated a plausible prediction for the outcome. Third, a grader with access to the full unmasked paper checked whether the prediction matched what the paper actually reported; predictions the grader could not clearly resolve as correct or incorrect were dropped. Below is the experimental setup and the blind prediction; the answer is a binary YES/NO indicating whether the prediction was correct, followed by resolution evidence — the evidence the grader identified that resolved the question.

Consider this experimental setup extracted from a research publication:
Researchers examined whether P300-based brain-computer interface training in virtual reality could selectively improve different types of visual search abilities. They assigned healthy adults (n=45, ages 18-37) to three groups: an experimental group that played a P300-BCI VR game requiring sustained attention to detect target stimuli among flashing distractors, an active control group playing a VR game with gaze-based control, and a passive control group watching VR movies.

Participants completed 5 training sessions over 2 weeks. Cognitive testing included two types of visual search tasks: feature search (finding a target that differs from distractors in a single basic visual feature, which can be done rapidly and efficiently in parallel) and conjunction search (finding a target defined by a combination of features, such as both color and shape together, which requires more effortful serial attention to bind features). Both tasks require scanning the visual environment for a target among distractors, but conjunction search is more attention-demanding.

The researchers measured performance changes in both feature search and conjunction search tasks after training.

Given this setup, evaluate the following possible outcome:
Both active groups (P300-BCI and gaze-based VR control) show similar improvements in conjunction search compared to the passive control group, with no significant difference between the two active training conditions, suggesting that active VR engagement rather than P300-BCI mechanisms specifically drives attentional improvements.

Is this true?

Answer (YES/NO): NO